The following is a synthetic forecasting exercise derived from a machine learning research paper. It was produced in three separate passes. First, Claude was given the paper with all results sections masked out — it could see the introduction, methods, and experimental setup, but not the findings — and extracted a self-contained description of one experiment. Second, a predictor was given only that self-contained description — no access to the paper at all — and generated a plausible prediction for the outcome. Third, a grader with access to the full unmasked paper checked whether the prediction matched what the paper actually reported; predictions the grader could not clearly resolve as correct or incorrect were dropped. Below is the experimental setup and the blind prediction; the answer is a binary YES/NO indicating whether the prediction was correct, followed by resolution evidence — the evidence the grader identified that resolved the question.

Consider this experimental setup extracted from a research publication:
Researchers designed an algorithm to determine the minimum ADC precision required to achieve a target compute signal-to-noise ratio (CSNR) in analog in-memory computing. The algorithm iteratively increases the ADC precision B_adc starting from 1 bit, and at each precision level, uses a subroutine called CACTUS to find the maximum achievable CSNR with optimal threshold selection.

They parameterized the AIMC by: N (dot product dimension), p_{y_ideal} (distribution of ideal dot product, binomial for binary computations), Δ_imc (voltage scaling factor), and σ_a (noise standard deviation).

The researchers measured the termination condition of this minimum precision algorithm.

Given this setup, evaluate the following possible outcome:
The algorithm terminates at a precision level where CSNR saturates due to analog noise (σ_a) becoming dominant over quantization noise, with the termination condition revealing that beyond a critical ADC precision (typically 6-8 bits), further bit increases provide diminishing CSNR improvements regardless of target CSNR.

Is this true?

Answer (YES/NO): NO